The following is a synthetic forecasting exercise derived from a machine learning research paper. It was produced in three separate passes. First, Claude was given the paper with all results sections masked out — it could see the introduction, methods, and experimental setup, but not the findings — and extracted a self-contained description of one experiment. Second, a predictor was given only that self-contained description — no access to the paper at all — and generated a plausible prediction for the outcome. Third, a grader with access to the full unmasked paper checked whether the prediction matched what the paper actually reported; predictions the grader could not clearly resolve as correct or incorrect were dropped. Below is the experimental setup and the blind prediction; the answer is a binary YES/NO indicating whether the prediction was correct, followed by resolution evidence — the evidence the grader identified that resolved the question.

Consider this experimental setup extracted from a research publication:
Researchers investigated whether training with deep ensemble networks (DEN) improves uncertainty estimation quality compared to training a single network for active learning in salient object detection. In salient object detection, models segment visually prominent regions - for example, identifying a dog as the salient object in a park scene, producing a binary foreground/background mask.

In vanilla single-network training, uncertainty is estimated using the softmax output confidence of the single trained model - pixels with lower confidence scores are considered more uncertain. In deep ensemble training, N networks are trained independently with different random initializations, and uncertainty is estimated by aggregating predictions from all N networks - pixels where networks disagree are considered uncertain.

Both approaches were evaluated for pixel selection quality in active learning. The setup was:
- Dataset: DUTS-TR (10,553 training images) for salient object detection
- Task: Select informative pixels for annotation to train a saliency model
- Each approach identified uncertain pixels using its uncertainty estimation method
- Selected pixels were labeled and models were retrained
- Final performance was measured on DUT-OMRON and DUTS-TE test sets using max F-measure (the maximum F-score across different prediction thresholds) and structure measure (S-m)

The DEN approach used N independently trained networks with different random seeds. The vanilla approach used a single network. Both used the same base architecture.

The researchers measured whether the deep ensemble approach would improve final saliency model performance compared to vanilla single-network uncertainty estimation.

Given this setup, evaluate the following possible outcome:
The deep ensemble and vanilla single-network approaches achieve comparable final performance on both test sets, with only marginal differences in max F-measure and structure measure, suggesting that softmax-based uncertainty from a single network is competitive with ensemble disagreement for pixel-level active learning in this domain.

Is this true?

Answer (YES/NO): NO